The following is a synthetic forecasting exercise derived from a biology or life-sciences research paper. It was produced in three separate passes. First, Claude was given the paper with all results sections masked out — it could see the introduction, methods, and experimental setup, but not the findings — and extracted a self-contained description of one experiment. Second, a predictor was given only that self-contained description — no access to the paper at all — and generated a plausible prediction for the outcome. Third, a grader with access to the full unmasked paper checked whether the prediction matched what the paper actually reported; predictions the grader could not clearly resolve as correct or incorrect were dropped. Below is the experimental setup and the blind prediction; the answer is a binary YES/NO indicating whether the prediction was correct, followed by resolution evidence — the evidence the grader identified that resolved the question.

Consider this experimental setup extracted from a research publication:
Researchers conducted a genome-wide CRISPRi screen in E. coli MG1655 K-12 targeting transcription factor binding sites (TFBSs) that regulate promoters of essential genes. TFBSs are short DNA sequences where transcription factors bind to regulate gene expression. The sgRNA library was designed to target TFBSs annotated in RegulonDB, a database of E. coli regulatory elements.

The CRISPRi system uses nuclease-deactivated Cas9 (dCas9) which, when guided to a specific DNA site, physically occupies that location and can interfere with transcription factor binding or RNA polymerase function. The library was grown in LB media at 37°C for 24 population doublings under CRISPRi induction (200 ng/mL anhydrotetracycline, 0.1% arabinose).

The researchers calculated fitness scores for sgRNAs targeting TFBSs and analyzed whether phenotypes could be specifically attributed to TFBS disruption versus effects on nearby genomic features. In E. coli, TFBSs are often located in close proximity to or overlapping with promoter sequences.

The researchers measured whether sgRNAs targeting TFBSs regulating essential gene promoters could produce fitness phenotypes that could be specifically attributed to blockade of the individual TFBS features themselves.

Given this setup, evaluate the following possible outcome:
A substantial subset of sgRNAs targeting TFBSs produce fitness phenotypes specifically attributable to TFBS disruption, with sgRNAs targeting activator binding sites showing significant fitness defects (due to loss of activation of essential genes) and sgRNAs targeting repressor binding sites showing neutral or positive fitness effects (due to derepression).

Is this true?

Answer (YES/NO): NO